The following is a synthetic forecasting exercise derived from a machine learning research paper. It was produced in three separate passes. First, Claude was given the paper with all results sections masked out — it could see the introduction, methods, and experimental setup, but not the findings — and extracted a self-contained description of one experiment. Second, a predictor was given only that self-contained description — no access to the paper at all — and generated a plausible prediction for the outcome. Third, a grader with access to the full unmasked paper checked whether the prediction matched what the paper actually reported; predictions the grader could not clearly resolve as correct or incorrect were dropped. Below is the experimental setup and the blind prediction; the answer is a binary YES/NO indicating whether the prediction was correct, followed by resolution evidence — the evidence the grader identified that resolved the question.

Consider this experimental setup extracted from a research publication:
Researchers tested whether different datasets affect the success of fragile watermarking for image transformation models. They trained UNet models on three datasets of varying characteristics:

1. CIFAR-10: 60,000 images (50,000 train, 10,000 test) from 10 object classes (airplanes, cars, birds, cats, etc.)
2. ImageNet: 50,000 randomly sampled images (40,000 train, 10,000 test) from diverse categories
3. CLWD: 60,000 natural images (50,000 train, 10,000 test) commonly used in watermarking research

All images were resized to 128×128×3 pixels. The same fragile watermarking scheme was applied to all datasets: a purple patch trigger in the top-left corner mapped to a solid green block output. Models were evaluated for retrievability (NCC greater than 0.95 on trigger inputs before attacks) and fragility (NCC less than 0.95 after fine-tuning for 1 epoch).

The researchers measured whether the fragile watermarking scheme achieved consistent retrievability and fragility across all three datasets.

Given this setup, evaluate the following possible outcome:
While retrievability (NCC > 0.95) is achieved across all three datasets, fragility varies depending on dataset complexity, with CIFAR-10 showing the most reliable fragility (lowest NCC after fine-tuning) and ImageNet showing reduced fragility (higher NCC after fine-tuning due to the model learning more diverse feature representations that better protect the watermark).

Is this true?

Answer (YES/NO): NO